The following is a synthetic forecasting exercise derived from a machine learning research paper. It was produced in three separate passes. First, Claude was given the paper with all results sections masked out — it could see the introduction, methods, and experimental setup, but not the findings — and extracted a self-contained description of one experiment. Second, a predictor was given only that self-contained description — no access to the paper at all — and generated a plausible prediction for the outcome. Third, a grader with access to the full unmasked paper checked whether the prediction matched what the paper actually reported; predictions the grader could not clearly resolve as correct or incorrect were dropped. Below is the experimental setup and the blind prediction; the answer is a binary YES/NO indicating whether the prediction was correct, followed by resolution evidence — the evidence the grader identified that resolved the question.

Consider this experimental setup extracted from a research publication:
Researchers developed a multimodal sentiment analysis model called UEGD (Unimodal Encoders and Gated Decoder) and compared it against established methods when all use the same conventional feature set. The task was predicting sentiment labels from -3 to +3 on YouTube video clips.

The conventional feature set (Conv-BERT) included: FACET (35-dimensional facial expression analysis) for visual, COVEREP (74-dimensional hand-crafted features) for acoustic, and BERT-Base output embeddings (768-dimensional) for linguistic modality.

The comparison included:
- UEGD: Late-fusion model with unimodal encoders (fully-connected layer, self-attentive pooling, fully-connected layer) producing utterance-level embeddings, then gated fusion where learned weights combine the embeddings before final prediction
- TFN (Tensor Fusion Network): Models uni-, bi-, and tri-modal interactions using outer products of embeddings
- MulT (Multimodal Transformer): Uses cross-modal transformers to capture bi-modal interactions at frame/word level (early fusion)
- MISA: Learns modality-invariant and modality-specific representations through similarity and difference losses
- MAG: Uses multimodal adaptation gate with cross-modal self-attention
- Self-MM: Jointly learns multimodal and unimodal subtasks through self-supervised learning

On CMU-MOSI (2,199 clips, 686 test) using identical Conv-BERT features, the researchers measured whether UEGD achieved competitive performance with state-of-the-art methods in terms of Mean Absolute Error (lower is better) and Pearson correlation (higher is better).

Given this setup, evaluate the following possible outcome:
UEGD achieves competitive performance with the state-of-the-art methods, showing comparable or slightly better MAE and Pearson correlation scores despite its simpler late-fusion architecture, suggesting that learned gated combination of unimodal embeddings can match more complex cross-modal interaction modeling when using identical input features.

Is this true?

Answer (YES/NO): NO